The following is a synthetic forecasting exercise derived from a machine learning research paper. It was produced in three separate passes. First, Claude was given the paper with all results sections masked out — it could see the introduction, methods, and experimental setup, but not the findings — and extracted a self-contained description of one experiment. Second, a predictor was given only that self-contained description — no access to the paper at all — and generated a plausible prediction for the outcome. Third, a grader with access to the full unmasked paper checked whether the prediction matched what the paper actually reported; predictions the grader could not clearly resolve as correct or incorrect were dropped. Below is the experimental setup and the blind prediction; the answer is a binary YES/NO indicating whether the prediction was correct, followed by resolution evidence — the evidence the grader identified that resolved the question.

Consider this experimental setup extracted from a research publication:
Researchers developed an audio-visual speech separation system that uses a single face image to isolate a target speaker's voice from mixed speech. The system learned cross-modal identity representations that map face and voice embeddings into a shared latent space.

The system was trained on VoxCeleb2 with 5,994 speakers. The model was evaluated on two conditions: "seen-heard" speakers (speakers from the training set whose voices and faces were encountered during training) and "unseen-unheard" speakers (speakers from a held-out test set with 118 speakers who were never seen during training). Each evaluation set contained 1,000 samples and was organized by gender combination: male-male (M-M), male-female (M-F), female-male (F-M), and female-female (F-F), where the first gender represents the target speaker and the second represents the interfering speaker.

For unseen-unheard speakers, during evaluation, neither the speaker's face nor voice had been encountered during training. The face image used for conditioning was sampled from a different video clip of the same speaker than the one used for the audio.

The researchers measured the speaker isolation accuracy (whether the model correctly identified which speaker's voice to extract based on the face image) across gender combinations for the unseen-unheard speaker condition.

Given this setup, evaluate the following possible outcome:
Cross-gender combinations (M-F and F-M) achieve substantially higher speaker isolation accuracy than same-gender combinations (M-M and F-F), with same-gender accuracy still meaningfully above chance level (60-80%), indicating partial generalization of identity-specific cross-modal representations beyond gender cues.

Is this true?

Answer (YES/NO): NO